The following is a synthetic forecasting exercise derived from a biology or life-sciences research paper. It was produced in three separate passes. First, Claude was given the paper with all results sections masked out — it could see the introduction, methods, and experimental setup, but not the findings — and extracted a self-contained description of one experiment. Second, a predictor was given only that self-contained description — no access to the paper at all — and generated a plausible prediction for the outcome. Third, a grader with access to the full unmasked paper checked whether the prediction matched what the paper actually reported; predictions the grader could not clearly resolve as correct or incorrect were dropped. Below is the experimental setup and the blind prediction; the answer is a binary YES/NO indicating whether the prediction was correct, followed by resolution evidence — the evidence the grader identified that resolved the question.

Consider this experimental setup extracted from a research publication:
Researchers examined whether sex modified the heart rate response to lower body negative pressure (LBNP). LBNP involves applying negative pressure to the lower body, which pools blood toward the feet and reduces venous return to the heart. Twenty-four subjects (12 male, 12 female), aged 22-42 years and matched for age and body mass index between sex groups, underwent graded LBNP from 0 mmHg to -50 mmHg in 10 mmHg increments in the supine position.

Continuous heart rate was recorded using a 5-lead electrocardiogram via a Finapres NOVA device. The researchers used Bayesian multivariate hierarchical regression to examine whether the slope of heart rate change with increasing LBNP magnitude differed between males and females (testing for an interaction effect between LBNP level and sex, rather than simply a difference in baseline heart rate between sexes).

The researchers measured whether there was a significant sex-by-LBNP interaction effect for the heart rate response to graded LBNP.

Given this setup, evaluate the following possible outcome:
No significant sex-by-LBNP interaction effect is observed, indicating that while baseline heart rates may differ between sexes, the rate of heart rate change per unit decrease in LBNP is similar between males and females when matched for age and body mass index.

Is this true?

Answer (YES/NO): YES